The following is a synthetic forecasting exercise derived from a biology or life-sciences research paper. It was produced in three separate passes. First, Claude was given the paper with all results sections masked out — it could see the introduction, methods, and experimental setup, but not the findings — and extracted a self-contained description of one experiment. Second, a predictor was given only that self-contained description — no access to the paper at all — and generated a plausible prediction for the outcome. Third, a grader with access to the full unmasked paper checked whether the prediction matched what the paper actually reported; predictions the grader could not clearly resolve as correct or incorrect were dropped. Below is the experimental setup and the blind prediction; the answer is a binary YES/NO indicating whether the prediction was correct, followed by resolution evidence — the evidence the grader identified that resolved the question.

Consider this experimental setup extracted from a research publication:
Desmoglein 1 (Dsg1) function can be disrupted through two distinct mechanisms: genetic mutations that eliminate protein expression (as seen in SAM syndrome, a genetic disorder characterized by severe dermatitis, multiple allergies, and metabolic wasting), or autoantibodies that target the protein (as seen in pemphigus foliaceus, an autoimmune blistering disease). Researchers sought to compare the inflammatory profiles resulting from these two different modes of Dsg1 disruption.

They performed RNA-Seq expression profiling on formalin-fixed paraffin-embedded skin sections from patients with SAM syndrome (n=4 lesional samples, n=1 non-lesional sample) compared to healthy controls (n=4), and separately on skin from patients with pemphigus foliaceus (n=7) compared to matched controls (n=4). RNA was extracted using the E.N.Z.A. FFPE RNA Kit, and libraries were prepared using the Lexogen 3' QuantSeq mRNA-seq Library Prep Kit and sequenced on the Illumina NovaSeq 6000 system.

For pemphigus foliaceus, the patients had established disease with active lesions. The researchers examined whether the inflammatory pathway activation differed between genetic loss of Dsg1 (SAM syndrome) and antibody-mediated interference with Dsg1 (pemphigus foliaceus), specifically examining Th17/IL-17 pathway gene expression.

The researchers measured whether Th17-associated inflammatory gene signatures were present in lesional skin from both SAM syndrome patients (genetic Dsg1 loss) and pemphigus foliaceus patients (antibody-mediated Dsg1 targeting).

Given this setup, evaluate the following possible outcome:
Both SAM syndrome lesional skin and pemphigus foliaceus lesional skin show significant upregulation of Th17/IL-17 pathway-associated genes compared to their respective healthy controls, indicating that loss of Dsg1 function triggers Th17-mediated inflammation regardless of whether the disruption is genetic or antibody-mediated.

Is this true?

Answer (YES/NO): NO